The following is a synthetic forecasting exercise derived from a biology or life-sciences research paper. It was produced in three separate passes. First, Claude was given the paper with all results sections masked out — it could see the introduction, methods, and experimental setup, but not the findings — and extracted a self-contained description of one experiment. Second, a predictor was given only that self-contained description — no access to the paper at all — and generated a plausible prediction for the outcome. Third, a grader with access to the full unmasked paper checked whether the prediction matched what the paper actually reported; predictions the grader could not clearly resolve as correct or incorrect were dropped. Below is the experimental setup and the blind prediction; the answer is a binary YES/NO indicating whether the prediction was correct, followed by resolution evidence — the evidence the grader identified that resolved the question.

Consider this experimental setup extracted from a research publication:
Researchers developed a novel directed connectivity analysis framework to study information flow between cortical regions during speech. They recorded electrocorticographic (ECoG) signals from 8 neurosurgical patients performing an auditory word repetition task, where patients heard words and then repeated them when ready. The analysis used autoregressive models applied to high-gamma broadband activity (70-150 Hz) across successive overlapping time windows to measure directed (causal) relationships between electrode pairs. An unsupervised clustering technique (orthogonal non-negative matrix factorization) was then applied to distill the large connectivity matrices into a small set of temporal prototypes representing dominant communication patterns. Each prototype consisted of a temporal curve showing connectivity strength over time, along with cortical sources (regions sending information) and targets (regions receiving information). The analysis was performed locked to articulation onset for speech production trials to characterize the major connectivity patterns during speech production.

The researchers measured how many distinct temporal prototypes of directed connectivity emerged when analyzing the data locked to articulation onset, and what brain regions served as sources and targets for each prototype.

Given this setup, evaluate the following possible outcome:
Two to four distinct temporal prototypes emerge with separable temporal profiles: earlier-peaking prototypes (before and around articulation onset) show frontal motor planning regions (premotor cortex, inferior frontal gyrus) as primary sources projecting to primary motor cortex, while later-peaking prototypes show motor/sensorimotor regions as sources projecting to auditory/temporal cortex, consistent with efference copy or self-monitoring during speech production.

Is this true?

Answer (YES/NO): NO